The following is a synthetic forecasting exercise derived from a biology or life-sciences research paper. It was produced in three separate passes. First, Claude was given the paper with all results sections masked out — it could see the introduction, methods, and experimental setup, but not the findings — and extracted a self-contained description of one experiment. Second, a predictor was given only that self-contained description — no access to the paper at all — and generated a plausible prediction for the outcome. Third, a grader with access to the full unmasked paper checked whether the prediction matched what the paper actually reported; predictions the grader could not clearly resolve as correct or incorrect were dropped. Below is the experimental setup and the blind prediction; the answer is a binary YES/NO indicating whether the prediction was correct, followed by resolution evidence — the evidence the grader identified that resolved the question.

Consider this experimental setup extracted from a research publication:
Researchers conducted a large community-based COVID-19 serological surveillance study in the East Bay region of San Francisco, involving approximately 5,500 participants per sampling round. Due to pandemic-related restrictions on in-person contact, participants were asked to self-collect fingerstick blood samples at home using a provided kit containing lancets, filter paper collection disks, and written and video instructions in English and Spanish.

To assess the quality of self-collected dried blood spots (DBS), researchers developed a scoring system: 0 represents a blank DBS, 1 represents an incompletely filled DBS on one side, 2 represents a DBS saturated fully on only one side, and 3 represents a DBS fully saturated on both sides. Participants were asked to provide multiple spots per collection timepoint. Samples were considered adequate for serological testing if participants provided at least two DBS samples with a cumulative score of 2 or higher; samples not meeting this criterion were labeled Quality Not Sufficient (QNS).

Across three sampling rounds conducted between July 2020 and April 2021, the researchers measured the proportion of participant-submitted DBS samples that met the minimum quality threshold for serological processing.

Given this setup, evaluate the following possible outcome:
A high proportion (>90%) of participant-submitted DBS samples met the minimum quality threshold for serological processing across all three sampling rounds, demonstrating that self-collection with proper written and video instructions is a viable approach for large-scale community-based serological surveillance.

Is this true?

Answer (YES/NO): NO